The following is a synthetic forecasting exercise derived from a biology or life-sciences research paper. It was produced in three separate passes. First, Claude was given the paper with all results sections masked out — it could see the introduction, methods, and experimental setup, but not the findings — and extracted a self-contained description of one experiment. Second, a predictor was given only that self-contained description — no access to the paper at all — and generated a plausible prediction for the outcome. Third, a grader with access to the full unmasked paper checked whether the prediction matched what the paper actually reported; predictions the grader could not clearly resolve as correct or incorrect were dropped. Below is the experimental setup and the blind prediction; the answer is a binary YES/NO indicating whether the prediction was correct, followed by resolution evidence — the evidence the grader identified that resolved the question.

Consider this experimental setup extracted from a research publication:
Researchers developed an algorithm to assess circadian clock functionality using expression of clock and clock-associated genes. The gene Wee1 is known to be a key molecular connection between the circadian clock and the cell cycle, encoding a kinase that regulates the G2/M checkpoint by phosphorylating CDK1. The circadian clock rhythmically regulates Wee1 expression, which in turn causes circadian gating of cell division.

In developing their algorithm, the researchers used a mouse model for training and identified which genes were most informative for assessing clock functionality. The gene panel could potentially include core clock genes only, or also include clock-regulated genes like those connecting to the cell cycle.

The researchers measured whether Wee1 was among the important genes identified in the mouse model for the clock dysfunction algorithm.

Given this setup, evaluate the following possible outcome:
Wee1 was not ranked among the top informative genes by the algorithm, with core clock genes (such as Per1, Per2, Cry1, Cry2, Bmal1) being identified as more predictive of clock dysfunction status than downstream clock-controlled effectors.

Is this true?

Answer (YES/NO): NO